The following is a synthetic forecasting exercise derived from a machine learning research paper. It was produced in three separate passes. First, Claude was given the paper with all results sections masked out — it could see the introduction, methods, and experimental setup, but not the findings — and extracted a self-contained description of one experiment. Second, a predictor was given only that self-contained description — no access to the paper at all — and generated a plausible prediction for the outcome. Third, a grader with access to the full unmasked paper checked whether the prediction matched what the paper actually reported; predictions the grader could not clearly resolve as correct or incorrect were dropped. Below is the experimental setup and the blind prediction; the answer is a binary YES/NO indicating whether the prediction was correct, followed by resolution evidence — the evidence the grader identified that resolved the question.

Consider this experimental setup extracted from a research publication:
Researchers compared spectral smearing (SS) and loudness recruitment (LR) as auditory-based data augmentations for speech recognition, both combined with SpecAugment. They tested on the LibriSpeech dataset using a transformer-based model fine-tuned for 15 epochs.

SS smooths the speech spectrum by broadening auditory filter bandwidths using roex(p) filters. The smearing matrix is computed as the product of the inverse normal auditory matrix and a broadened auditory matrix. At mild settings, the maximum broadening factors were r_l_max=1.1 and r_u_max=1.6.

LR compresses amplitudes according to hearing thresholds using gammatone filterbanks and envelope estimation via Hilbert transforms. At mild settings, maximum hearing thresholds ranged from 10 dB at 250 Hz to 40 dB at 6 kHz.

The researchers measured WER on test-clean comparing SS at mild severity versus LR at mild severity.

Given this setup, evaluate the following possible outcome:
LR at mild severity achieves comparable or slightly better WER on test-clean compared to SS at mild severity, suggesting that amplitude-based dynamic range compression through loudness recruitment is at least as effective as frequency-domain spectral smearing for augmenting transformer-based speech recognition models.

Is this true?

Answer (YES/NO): YES